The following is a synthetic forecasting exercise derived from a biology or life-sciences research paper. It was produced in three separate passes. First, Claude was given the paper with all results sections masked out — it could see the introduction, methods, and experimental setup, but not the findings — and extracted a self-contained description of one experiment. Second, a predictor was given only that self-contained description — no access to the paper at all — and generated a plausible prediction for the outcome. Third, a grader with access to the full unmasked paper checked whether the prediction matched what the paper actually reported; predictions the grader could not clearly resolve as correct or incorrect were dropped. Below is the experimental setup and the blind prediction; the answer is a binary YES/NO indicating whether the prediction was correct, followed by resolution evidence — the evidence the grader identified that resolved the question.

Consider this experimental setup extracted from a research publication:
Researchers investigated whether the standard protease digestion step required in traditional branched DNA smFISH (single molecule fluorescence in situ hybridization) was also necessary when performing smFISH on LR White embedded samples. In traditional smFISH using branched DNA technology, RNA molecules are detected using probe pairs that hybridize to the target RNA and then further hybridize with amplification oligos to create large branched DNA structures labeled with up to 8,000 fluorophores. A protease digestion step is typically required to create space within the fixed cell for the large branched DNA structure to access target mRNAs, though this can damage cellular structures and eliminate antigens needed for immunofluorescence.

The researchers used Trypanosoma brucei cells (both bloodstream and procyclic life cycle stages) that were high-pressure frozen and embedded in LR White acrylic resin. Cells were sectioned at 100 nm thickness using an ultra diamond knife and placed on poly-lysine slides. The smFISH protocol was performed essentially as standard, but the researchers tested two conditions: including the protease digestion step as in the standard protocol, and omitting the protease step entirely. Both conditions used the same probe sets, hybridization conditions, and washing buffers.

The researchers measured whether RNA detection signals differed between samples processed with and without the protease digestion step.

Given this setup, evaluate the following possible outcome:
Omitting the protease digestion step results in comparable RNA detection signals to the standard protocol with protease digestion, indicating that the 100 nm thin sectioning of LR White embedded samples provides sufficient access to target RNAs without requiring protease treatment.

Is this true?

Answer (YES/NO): YES